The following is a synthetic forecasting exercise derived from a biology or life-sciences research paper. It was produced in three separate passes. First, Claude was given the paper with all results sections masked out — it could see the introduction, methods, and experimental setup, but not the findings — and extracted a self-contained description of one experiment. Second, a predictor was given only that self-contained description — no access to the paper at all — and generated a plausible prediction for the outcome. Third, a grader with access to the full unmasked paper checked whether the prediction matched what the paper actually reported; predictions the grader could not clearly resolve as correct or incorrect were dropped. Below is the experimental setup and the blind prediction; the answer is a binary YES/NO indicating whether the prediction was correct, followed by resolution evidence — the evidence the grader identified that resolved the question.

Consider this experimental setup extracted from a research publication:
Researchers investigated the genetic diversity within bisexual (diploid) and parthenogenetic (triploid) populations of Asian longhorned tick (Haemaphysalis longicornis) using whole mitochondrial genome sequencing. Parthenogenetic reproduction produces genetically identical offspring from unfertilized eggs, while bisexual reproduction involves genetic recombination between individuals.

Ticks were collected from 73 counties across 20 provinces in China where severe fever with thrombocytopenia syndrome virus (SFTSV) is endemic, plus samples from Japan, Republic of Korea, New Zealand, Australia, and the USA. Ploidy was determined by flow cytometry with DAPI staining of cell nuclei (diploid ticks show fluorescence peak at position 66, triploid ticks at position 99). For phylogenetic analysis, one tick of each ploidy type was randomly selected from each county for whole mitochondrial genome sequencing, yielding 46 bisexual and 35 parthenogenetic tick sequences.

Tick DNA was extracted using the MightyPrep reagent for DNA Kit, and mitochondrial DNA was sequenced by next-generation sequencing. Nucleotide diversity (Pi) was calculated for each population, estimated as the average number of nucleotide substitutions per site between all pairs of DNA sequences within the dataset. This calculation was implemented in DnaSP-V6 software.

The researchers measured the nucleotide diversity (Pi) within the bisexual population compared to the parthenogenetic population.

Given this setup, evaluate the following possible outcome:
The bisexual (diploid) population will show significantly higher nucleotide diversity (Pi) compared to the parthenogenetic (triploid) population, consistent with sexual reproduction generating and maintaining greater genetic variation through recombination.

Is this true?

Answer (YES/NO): NO